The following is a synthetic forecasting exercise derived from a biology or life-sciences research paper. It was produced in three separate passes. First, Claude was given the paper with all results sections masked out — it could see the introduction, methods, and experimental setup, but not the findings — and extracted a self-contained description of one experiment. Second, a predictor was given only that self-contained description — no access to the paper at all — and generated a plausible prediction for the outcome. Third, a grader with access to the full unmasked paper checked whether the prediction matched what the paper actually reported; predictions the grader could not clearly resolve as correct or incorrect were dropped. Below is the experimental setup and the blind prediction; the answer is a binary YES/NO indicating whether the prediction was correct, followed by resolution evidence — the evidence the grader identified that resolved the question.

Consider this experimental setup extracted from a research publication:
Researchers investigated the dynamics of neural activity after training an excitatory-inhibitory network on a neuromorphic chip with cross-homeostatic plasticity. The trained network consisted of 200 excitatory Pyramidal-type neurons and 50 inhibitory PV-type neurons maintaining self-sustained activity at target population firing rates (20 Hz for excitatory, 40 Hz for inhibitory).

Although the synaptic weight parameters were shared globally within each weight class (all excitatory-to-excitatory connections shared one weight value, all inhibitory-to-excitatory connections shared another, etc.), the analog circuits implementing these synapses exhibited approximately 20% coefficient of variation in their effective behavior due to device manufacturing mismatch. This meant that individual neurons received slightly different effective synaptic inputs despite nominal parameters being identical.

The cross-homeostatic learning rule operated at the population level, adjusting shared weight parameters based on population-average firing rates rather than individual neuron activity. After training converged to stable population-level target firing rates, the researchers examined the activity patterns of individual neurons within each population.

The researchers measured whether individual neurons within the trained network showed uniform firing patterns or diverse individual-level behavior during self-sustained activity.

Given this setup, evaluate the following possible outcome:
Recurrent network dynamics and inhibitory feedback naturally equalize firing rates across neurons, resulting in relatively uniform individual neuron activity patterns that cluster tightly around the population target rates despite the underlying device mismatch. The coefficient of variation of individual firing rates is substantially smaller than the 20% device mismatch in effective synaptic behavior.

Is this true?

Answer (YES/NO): NO